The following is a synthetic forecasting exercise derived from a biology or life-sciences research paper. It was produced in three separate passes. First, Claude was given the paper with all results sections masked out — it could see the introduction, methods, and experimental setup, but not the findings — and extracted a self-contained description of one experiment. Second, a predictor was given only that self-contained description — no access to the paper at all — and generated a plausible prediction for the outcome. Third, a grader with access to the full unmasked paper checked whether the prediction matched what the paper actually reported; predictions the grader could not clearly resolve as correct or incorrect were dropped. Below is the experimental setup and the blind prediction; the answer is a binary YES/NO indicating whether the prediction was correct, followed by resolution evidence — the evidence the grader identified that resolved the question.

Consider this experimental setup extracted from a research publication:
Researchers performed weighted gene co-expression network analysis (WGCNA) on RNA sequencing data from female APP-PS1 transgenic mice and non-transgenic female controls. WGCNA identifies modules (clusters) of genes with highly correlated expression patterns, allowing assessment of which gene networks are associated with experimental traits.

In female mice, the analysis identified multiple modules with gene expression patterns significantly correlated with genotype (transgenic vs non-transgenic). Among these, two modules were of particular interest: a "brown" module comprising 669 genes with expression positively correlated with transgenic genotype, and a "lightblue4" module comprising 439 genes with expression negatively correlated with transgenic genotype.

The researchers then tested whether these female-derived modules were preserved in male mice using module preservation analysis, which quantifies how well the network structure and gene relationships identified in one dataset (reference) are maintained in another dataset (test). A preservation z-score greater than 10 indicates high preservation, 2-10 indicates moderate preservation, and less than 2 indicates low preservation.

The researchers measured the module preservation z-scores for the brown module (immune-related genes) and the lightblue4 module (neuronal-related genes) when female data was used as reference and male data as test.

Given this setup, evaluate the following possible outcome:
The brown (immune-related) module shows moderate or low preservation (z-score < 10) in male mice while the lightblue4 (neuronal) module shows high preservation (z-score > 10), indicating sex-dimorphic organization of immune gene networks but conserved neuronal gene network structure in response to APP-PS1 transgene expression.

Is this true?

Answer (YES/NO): NO